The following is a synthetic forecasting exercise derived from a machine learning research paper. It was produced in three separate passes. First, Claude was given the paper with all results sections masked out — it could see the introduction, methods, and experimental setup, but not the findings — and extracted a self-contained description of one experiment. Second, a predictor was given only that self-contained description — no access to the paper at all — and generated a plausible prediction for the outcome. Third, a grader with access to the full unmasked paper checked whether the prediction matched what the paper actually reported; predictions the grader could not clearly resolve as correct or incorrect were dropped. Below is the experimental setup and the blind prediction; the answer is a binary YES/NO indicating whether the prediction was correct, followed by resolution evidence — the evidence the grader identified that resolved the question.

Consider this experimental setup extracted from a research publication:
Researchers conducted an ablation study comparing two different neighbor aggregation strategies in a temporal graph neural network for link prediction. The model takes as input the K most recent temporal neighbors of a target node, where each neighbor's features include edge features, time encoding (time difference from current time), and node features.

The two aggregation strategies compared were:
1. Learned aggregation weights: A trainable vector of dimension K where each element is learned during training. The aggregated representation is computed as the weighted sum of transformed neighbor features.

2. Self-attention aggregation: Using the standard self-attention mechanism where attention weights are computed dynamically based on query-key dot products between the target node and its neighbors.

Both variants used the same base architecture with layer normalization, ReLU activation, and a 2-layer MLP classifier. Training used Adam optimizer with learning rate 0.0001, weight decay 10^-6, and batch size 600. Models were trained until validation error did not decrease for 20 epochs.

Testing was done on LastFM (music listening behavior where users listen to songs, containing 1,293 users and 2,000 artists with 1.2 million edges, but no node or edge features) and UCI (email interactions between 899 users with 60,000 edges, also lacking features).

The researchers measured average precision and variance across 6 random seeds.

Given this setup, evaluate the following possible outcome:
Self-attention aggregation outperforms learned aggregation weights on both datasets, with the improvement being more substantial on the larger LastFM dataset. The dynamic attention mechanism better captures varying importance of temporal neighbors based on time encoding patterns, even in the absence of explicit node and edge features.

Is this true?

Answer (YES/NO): NO